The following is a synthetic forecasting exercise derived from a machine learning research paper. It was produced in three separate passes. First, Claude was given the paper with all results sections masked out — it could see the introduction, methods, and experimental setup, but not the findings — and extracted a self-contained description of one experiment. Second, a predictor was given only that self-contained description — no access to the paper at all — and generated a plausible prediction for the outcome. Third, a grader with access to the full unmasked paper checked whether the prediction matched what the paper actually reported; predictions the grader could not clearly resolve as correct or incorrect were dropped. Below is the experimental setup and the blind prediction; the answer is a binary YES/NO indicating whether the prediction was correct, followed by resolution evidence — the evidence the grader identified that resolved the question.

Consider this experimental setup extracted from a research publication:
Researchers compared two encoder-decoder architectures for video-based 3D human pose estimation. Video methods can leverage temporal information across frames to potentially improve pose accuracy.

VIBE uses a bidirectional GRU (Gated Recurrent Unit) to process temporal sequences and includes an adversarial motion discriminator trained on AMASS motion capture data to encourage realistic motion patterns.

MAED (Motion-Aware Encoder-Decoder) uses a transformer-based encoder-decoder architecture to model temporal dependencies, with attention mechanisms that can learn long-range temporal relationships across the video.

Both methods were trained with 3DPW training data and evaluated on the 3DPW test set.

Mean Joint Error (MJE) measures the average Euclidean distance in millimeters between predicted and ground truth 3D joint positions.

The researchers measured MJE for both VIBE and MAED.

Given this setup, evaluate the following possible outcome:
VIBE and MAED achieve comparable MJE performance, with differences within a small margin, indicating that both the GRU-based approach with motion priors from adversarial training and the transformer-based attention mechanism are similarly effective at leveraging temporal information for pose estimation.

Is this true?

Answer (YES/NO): NO